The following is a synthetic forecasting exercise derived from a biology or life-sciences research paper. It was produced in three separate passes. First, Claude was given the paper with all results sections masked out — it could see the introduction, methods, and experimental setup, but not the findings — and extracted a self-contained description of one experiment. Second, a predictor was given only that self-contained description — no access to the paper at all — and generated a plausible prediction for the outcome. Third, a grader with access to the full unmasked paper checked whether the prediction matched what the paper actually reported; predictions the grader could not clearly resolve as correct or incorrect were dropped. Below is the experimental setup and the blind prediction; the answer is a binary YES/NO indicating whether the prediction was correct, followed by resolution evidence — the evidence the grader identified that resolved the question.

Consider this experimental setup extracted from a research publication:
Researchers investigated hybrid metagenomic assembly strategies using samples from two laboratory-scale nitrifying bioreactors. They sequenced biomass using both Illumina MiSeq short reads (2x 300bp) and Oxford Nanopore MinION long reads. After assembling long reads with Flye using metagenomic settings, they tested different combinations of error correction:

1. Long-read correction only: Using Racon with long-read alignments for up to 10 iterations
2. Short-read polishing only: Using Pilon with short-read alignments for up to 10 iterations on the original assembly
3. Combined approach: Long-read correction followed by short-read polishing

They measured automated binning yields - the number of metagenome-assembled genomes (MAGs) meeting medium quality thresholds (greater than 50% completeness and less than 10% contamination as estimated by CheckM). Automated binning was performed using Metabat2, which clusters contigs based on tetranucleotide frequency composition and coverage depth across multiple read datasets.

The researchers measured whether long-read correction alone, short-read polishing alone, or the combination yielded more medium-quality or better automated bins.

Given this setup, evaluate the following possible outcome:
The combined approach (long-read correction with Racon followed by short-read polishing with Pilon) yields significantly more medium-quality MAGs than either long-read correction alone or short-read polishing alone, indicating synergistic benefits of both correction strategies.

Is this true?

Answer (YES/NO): NO